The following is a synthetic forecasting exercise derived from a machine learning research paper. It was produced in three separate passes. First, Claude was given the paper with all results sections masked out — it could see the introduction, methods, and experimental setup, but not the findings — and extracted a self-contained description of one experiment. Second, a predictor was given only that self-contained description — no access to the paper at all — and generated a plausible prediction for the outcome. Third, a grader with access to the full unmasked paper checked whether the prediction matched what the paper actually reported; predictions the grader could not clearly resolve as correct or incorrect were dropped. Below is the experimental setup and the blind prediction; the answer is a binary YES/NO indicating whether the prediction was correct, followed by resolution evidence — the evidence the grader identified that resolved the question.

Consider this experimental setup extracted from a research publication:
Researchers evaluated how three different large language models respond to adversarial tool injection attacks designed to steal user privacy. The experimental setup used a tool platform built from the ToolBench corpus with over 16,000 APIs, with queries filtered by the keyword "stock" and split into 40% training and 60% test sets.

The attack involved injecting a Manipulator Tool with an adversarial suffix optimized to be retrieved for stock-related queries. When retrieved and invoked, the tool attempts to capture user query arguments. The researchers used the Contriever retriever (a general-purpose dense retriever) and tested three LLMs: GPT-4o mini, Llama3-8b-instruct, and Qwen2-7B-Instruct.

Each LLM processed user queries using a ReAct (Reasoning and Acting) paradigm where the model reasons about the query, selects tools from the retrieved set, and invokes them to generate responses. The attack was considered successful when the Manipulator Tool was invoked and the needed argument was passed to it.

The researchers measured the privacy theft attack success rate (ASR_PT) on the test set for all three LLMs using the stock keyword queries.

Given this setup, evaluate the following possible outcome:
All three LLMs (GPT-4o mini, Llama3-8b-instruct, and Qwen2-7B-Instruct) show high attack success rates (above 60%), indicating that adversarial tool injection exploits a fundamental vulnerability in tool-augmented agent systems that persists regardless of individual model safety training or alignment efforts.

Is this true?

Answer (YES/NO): NO